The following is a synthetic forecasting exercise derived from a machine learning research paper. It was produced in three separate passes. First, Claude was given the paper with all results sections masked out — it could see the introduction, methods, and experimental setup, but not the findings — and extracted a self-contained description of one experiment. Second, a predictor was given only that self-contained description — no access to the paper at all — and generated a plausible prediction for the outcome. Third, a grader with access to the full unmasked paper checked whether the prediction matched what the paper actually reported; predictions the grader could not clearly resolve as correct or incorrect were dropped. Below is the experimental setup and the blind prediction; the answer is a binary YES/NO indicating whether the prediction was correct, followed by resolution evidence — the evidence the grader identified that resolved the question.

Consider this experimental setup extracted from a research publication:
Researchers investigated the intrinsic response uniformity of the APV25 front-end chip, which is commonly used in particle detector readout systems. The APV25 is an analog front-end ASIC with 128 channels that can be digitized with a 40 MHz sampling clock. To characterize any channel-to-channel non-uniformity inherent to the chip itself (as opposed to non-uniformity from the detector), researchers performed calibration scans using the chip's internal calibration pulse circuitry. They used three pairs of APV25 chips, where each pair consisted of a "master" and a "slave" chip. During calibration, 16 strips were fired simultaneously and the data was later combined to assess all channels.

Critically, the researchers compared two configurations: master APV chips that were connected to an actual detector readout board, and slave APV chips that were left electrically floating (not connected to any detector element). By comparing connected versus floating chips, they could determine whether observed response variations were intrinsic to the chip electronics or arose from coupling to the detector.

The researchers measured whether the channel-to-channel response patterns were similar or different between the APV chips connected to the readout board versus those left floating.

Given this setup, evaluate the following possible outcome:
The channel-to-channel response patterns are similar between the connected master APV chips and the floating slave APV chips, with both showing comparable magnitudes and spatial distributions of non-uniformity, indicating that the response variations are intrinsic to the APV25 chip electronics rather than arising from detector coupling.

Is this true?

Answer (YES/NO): YES